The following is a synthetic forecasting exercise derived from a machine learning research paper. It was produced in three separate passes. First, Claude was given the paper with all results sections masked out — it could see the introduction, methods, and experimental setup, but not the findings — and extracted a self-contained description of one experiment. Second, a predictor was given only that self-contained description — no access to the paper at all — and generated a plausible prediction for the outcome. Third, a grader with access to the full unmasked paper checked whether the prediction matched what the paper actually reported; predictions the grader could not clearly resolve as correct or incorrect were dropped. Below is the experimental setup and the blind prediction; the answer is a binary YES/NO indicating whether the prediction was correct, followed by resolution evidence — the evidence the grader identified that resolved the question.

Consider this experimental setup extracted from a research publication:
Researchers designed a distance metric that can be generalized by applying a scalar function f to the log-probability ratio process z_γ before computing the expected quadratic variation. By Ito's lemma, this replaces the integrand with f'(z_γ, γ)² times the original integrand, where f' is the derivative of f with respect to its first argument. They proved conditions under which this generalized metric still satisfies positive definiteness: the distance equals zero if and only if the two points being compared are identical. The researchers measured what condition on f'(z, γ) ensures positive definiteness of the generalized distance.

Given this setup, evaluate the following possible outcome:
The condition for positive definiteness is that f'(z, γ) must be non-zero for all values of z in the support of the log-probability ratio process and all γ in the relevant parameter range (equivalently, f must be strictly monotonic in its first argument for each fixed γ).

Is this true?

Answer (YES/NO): NO